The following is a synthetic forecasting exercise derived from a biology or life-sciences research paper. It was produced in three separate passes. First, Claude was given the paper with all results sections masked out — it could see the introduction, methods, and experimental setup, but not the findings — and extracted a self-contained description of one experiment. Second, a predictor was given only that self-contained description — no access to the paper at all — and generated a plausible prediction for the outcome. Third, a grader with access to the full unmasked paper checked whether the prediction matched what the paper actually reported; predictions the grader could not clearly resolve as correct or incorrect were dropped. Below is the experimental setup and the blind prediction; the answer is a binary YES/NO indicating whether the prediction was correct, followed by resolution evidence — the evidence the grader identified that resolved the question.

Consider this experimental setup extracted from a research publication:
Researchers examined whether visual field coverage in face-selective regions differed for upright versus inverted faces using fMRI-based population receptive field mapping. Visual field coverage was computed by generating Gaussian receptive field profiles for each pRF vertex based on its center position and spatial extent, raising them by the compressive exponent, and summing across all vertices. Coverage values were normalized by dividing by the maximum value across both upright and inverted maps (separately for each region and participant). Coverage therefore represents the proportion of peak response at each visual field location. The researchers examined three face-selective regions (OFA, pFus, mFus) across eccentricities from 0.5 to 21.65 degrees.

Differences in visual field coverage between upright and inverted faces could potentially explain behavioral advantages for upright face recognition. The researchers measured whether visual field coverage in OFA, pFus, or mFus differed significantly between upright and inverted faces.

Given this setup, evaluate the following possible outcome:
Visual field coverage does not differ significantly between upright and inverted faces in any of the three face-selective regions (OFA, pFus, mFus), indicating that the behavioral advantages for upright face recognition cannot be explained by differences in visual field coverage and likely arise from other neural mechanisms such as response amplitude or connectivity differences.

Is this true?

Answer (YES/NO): NO